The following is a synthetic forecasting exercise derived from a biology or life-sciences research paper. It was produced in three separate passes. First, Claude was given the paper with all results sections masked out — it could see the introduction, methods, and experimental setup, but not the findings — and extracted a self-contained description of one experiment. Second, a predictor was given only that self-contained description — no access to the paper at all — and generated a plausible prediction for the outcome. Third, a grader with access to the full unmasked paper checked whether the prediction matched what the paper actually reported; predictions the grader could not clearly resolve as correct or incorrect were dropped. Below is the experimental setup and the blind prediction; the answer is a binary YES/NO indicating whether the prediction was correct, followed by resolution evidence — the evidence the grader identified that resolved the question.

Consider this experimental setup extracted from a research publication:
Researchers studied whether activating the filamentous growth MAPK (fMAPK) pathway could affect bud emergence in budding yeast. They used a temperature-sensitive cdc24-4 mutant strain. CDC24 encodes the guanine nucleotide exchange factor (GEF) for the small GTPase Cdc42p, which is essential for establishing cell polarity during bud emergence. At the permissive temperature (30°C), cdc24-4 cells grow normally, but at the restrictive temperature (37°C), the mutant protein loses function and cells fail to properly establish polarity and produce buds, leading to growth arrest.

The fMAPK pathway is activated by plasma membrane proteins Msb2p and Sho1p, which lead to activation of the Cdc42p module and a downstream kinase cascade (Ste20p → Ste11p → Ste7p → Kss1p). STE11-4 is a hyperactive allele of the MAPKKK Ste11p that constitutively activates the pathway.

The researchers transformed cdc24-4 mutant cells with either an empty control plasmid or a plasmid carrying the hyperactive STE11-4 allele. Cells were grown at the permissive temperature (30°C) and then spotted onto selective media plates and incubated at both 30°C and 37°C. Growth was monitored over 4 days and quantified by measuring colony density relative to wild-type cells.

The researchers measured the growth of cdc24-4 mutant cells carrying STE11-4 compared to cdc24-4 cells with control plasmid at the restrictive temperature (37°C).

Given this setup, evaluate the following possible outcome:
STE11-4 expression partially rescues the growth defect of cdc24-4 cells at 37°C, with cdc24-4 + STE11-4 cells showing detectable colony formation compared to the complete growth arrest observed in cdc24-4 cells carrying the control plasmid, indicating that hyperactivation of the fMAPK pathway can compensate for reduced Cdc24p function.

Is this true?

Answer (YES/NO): YES